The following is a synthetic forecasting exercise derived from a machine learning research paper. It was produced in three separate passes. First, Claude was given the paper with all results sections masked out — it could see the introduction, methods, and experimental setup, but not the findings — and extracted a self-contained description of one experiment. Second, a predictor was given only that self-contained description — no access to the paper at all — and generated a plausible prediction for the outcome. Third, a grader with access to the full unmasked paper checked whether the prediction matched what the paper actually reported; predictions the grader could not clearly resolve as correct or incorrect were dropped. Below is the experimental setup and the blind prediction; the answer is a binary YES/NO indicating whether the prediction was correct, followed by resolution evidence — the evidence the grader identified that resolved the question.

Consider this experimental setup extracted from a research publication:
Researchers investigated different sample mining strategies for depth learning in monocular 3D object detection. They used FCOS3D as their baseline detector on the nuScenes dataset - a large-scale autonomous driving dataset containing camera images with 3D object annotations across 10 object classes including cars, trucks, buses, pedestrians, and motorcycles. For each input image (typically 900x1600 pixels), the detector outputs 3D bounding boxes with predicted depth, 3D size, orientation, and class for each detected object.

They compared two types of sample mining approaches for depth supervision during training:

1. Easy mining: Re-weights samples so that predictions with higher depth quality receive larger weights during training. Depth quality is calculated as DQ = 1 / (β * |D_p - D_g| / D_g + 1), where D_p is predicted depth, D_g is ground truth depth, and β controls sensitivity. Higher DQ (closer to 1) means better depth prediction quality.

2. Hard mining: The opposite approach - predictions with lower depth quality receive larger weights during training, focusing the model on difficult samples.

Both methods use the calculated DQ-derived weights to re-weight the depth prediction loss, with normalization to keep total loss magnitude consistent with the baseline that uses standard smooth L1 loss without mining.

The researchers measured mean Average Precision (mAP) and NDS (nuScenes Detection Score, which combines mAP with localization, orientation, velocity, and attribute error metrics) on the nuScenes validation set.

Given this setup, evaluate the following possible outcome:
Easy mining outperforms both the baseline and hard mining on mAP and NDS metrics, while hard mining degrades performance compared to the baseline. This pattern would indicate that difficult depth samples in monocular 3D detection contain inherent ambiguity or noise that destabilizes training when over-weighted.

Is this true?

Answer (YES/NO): YES